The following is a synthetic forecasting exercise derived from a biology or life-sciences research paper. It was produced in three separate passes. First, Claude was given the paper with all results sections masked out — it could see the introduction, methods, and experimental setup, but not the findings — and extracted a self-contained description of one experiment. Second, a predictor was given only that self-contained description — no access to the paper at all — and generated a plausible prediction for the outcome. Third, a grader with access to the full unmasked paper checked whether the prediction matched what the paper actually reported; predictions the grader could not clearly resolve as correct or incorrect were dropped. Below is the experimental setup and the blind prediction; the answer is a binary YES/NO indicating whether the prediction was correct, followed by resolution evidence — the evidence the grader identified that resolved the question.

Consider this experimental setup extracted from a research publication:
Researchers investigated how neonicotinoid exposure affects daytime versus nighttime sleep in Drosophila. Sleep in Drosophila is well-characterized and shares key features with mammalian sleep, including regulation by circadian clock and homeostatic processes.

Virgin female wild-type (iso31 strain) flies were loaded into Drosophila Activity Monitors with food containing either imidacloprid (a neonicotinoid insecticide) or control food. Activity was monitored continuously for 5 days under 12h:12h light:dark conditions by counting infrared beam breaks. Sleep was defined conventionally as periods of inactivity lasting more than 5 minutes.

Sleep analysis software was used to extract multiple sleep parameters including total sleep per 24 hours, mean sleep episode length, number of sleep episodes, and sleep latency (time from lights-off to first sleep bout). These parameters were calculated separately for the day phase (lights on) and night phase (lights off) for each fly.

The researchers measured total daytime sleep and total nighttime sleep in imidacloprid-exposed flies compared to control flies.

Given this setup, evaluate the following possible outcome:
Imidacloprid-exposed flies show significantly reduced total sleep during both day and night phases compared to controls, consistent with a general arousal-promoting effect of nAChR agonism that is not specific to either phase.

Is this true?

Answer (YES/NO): NO